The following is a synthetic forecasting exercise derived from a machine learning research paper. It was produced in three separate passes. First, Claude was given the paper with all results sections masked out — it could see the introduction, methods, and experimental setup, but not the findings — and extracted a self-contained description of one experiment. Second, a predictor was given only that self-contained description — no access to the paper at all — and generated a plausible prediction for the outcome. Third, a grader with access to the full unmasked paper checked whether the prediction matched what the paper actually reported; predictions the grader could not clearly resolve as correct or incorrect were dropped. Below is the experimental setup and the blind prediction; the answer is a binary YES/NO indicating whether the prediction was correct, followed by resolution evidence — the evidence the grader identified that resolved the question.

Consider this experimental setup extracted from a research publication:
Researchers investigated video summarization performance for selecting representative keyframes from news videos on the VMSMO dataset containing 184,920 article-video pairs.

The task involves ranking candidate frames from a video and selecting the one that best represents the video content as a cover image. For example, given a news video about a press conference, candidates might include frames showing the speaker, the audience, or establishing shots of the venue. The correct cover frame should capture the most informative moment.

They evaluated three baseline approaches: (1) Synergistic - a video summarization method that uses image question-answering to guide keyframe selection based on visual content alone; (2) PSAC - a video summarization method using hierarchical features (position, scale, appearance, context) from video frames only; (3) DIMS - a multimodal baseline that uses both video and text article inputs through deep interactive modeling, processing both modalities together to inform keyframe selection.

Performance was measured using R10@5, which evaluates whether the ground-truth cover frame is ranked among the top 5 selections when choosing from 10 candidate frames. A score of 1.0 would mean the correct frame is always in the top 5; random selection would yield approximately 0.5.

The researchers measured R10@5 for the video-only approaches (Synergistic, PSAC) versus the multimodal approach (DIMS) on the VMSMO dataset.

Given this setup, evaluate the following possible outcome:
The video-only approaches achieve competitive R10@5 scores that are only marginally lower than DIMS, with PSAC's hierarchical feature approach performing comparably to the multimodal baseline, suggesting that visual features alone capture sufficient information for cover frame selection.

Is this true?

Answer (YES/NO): NO